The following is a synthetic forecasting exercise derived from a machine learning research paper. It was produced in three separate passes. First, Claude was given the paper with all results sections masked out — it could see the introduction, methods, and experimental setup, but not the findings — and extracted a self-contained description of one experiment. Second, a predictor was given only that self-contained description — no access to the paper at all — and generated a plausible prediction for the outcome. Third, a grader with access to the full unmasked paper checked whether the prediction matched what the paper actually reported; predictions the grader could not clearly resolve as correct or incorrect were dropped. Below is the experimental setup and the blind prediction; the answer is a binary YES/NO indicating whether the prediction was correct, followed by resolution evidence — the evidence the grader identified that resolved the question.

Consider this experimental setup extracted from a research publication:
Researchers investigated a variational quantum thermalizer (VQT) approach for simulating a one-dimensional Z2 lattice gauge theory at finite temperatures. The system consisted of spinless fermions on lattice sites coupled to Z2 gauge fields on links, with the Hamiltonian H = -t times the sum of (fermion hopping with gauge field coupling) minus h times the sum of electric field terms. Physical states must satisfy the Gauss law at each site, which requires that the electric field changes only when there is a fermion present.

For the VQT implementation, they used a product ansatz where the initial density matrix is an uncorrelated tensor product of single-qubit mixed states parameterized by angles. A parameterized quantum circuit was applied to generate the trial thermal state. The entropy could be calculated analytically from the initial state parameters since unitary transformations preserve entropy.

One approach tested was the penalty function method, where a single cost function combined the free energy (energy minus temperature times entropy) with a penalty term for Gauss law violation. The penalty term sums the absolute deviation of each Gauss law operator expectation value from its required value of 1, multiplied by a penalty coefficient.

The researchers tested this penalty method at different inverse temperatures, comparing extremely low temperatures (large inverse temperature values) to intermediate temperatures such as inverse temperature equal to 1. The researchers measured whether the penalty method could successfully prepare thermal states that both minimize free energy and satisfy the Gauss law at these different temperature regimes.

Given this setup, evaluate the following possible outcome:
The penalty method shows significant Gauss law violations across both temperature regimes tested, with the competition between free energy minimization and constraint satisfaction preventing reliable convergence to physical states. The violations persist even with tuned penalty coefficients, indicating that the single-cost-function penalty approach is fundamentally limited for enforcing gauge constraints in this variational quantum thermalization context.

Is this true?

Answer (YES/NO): NO